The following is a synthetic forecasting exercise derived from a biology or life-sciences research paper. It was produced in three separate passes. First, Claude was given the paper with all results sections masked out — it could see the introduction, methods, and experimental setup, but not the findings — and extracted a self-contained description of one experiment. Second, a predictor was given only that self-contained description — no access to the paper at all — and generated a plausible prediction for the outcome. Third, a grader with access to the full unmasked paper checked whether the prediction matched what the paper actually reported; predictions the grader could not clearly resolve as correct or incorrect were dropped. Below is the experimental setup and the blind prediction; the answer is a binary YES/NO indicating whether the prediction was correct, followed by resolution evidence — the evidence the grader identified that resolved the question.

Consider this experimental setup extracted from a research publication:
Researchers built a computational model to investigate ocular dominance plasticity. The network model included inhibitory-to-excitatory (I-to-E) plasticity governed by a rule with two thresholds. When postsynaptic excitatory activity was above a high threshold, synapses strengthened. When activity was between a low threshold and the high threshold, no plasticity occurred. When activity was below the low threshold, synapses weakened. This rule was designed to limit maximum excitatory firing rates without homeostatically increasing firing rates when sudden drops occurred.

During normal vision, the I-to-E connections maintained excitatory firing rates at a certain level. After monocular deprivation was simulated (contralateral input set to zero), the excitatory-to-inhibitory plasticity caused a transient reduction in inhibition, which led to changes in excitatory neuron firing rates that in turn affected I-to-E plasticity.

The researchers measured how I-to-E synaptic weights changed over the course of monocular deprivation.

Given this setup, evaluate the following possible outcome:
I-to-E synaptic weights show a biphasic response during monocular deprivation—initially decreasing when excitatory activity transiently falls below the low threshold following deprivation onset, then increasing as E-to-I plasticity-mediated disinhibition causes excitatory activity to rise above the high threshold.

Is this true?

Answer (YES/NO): NO